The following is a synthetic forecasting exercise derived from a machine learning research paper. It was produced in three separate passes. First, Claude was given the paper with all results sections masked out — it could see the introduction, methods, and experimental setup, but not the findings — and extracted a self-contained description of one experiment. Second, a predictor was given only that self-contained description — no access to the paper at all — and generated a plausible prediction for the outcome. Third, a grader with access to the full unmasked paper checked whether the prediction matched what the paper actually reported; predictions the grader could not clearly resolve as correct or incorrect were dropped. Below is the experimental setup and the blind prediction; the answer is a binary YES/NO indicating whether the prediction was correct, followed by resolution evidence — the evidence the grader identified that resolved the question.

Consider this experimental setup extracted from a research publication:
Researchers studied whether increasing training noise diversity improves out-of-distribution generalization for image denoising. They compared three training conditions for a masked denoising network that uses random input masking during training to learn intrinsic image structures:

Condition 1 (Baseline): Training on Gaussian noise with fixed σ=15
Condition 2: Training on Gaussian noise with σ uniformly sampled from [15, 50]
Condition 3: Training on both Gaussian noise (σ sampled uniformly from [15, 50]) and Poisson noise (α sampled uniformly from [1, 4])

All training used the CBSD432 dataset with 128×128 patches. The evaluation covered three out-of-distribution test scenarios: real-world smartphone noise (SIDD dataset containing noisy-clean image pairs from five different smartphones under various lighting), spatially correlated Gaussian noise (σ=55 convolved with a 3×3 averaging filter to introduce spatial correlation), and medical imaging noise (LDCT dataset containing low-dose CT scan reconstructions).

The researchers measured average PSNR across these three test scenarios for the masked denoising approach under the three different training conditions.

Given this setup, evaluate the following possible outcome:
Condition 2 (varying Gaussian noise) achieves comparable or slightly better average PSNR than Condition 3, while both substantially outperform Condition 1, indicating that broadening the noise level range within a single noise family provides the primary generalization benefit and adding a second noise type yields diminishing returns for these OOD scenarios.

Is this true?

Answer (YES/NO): NO